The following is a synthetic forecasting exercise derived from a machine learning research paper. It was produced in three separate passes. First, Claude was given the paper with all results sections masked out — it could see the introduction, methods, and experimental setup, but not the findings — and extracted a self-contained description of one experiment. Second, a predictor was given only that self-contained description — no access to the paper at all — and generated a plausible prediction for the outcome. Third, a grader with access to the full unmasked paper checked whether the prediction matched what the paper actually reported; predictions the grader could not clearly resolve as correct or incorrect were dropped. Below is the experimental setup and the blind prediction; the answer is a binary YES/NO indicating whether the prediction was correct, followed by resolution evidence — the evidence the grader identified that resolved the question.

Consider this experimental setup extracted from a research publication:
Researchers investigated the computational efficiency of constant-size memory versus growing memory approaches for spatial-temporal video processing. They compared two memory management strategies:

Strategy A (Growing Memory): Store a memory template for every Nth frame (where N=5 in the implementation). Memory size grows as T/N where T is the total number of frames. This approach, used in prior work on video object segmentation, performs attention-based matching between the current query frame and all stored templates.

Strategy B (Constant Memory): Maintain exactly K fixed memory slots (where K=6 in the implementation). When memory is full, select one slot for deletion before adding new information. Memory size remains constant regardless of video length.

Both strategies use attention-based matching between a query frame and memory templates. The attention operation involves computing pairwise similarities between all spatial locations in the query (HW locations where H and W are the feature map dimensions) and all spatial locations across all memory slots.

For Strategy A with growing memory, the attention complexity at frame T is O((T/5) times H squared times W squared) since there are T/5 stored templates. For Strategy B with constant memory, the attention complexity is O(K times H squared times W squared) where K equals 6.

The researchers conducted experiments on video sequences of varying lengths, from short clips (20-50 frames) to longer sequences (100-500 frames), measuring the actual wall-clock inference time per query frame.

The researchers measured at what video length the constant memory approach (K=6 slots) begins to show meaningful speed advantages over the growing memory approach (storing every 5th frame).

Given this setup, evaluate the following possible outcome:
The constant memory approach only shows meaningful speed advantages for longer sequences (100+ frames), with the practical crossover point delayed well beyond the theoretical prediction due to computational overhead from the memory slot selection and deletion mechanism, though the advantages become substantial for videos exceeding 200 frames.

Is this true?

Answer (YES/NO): NO